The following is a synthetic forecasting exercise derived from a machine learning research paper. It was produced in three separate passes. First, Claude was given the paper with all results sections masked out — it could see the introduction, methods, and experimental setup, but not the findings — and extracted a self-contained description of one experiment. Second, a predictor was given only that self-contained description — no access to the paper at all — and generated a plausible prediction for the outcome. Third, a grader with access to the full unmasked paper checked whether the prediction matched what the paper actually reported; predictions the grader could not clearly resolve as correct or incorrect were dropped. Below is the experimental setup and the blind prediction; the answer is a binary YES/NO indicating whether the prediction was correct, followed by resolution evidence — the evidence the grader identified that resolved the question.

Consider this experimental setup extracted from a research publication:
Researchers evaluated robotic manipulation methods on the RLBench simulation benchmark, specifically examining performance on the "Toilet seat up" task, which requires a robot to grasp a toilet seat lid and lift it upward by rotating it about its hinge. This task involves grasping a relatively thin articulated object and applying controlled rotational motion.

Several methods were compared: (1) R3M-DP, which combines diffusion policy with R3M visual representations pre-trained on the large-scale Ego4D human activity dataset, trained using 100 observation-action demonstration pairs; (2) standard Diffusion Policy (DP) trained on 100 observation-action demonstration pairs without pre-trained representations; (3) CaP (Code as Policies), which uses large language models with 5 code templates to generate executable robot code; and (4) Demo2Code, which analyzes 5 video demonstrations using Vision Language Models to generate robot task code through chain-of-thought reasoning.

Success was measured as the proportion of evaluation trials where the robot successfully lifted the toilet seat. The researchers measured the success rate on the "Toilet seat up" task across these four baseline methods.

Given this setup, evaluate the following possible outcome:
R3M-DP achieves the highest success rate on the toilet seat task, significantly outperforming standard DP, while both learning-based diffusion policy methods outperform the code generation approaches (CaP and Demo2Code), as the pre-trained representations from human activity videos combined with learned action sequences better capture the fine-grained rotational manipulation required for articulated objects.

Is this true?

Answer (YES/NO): NO